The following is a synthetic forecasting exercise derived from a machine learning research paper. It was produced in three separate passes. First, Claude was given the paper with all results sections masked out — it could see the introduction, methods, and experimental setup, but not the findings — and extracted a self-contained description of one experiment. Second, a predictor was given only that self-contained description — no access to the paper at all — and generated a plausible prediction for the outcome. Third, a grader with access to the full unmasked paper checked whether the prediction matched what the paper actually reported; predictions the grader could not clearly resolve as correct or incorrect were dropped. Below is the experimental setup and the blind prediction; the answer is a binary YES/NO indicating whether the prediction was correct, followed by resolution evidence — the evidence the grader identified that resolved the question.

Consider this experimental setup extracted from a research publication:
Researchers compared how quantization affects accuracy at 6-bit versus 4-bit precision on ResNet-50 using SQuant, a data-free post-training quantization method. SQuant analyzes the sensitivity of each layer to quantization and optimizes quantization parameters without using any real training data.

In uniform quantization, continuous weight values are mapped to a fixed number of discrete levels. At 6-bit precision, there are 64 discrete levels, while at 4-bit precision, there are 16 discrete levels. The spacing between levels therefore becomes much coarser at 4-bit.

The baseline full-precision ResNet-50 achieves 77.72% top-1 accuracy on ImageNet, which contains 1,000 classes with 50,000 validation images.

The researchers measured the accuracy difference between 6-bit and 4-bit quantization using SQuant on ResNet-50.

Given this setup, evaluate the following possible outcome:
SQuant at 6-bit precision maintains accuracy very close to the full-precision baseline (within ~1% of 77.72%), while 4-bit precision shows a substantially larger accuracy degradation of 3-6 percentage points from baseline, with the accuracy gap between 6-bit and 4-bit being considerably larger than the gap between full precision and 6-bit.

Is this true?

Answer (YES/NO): NO